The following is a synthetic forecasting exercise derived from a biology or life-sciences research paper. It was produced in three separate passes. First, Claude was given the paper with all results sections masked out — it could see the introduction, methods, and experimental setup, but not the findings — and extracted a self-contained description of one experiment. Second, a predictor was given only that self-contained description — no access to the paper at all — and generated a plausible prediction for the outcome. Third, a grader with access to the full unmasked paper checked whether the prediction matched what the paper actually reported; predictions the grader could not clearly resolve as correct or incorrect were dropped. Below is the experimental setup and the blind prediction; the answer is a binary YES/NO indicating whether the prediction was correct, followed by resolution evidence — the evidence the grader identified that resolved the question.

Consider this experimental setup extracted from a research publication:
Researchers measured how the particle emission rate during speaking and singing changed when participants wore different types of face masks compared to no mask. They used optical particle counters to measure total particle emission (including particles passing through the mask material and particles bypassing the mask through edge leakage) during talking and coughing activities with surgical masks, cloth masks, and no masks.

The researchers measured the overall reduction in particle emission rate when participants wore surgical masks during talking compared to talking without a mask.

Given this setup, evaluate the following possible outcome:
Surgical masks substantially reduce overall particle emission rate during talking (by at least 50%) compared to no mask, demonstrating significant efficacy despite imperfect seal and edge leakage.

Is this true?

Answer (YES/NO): YES